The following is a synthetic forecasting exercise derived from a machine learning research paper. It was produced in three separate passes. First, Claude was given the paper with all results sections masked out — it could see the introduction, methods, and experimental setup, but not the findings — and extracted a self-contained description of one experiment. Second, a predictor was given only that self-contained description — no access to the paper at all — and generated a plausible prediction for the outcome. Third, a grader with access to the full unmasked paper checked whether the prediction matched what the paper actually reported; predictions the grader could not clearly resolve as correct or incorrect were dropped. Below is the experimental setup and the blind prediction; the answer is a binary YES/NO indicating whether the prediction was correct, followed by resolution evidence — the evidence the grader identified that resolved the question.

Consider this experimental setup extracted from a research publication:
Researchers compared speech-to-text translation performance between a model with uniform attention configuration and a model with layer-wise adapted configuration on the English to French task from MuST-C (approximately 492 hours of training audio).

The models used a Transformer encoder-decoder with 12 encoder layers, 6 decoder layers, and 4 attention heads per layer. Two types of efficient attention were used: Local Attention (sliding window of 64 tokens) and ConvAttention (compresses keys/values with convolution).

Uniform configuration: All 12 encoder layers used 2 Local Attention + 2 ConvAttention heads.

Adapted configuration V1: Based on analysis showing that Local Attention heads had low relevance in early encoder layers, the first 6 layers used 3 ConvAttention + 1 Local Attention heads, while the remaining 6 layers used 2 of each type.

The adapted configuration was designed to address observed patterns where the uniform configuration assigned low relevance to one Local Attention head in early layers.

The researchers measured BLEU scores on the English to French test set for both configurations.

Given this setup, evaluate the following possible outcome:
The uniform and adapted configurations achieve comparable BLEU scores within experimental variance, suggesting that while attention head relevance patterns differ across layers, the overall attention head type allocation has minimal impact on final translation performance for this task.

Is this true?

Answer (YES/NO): YES